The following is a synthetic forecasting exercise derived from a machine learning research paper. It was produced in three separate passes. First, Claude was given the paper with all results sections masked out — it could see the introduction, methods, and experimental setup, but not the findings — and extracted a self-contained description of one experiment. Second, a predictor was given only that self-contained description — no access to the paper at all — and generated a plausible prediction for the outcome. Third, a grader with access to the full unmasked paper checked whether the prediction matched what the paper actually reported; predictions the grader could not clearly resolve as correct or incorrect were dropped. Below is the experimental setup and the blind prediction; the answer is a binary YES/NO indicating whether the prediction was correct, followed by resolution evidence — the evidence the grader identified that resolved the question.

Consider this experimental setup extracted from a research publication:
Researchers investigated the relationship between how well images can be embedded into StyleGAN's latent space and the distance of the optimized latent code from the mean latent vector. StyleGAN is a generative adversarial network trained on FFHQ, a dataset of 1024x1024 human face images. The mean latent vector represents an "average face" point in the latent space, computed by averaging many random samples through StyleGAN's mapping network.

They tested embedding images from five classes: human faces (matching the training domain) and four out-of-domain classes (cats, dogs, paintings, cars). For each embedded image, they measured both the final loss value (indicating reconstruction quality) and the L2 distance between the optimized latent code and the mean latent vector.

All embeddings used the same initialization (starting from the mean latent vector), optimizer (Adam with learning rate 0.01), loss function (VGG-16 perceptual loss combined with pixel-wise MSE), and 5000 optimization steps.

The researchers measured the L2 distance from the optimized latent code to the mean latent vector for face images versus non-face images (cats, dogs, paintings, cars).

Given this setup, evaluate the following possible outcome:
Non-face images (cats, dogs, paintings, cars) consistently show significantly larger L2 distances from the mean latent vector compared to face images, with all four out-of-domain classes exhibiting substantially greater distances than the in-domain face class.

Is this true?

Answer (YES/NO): YES